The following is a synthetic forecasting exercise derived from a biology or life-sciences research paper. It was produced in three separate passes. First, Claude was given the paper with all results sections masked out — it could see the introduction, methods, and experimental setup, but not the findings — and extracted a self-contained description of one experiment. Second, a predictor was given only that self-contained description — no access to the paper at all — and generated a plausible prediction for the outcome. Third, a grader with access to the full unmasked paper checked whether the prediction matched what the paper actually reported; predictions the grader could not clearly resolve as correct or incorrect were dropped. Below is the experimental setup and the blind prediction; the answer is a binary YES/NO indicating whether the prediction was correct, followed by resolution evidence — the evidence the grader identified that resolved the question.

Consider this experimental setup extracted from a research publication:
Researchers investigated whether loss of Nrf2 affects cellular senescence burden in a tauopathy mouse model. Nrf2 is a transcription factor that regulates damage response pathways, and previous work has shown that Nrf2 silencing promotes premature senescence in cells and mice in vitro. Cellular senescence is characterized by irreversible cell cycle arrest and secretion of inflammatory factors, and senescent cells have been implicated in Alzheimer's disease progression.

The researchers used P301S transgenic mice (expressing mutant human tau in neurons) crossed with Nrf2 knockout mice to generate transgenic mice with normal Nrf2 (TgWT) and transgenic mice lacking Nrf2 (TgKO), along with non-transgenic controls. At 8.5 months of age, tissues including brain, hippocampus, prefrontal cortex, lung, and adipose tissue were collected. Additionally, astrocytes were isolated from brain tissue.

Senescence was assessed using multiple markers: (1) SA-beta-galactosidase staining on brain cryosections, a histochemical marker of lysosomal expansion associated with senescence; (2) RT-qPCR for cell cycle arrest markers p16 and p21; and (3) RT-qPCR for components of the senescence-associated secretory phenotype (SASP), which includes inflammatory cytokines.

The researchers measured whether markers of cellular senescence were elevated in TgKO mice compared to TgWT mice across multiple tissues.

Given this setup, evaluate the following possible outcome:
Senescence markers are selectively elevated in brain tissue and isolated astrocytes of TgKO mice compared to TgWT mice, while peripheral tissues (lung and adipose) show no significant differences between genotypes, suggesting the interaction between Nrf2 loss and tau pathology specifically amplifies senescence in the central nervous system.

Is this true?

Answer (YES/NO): NO